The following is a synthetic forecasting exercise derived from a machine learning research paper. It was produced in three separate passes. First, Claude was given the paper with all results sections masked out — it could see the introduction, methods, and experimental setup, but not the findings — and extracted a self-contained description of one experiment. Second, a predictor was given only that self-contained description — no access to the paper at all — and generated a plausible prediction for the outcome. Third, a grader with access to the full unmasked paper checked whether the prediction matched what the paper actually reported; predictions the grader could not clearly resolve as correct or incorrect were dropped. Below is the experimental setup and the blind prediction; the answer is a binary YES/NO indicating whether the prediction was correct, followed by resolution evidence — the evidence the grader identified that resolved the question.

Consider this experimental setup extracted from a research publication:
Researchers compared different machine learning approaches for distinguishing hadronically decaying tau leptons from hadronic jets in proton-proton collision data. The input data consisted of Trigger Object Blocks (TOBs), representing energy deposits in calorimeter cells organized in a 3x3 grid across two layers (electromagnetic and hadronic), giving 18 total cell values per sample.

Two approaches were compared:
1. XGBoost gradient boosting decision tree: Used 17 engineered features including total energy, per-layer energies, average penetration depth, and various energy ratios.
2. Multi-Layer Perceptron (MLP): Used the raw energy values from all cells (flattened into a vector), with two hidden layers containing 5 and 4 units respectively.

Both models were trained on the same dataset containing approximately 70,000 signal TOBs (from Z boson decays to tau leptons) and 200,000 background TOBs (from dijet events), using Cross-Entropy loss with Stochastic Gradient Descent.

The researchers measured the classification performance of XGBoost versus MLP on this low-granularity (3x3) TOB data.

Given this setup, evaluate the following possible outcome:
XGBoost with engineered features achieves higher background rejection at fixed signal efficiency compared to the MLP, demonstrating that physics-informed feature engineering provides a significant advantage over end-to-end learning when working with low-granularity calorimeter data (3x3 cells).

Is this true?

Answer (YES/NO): NO